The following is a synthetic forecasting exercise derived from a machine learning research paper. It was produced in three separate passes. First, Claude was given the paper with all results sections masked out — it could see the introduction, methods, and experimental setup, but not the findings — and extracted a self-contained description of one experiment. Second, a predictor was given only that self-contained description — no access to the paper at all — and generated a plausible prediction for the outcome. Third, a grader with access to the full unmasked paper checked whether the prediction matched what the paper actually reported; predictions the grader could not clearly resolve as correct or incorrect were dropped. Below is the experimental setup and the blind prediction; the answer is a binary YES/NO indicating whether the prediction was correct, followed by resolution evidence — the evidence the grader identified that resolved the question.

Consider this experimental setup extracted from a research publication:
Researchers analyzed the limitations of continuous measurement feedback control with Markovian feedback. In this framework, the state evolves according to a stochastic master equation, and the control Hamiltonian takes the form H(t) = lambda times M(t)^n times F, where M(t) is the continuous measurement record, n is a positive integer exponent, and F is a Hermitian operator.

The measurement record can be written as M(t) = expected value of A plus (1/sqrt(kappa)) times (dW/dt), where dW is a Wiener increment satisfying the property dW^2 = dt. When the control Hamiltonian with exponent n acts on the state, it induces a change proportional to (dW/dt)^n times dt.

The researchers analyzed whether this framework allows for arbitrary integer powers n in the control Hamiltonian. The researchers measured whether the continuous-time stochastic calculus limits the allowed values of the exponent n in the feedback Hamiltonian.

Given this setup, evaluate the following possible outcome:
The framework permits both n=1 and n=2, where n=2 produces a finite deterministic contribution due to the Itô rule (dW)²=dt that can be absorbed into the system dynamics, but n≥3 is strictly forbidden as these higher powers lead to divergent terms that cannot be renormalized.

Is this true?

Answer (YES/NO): NO